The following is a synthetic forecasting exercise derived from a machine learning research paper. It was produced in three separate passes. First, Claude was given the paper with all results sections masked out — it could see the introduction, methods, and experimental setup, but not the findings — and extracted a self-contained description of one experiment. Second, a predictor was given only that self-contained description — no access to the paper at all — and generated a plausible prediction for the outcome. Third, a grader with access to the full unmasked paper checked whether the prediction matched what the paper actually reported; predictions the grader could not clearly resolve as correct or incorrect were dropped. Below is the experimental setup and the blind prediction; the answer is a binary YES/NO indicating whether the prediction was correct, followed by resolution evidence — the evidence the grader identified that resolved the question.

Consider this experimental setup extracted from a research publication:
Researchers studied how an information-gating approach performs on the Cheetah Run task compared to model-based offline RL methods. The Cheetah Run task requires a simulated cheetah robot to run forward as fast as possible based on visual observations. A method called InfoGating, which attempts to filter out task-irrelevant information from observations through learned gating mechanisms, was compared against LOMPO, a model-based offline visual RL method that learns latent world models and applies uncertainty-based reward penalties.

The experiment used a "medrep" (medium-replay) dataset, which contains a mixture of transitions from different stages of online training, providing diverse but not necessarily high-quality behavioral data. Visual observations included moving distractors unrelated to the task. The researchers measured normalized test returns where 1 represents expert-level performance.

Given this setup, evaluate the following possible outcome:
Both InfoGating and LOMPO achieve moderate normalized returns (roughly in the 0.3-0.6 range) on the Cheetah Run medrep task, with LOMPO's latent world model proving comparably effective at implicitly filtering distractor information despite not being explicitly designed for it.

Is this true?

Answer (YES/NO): NO